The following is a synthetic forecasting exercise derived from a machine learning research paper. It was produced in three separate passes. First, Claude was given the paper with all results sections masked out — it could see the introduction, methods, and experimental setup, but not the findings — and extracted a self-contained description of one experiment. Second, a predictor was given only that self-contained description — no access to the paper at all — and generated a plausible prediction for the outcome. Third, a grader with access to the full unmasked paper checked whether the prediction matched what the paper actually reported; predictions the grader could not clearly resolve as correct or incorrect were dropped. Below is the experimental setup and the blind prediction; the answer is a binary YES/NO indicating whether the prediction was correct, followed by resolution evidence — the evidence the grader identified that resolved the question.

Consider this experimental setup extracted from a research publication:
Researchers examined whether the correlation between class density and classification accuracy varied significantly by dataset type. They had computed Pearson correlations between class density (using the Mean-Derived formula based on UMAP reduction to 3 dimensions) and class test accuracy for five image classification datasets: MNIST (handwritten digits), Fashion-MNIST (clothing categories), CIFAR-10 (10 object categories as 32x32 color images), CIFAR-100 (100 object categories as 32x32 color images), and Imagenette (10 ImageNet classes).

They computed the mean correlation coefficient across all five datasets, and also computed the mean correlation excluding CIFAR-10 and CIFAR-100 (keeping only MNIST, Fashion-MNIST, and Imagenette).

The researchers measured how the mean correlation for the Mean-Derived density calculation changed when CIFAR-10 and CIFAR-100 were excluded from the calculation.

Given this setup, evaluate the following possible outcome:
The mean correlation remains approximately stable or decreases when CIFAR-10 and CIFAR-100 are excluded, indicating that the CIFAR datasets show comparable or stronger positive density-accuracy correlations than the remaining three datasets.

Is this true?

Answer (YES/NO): NO